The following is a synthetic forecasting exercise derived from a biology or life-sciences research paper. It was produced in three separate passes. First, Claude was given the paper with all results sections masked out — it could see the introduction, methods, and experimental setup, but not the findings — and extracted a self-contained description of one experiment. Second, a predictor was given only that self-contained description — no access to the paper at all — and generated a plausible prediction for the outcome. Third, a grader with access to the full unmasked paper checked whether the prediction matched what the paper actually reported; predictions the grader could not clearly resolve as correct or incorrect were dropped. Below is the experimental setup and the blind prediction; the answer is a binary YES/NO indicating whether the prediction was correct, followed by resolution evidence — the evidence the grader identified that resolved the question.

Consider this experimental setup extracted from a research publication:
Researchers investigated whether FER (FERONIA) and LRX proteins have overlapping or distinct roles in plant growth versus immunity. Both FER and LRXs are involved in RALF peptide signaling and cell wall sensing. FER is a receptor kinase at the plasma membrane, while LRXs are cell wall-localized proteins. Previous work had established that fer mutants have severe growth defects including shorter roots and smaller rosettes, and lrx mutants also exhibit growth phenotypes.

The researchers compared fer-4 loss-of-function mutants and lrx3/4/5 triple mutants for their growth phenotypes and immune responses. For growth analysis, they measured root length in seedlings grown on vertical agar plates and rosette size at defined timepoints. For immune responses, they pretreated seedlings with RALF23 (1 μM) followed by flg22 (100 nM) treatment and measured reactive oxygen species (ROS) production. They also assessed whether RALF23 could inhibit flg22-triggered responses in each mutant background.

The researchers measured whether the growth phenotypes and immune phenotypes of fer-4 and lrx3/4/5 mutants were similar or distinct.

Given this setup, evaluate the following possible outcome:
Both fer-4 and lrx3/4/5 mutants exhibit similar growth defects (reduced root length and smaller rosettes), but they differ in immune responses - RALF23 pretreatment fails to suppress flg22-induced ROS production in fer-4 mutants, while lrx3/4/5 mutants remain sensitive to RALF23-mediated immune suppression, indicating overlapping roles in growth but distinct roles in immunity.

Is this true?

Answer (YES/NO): NO